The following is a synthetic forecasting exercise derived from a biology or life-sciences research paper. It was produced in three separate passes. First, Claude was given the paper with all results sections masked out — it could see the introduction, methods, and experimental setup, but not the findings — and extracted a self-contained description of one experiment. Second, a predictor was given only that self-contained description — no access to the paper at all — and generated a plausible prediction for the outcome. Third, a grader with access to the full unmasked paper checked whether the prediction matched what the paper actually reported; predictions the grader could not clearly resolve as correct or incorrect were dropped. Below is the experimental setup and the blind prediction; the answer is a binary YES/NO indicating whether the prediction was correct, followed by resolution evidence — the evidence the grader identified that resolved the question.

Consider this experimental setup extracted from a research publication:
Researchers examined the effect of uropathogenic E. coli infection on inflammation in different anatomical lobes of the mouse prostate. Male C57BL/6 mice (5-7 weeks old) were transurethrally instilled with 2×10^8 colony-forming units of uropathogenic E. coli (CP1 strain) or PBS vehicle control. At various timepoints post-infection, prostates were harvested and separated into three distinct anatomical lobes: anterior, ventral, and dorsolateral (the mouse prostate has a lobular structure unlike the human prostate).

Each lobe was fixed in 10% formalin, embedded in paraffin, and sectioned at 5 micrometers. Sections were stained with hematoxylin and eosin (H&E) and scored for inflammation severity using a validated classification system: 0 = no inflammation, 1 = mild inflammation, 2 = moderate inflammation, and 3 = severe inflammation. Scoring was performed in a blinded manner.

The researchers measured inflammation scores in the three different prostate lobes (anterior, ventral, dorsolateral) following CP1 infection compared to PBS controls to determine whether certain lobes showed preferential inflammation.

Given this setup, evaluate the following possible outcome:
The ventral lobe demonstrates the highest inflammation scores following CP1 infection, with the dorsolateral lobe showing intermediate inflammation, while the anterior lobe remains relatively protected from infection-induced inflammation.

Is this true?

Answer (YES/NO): NO